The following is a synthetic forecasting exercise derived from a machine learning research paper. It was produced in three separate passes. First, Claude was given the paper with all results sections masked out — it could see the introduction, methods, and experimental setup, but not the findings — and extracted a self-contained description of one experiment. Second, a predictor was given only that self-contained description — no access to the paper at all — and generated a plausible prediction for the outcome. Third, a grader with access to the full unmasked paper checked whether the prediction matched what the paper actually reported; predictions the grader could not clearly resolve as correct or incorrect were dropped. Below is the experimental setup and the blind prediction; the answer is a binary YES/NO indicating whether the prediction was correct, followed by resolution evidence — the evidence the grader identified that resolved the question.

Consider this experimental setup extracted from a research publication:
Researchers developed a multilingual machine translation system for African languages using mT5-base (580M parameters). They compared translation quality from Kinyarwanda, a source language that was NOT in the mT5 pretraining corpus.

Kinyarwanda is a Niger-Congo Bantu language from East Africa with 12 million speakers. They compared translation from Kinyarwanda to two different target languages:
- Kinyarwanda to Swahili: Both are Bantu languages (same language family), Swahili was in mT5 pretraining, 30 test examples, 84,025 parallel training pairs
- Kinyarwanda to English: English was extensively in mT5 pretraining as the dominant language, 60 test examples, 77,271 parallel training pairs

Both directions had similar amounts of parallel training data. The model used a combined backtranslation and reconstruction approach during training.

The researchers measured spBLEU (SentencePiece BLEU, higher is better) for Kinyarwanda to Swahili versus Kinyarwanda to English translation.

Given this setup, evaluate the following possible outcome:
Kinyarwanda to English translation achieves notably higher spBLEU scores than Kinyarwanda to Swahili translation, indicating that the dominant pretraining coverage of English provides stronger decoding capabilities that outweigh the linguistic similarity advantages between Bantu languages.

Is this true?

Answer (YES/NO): NO